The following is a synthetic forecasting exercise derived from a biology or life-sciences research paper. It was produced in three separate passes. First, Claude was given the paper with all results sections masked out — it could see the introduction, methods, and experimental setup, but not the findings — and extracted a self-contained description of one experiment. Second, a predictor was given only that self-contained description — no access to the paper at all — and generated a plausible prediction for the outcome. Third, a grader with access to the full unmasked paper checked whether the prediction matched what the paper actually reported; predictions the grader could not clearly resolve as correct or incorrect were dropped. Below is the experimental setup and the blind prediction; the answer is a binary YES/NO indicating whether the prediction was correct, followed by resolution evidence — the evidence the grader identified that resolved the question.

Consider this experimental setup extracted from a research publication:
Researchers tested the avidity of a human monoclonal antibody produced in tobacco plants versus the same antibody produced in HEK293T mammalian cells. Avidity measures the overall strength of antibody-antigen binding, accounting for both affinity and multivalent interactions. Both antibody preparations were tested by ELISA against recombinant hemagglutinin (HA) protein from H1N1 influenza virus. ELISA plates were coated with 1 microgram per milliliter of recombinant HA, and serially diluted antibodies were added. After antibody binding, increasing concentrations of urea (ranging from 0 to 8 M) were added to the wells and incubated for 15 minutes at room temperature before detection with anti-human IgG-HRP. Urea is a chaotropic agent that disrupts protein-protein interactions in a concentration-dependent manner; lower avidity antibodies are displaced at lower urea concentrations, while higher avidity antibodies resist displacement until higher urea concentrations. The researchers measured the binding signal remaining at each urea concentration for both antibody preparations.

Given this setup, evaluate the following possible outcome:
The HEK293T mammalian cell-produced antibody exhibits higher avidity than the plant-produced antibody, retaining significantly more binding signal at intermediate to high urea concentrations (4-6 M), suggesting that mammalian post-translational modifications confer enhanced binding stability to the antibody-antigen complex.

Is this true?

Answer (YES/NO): NO